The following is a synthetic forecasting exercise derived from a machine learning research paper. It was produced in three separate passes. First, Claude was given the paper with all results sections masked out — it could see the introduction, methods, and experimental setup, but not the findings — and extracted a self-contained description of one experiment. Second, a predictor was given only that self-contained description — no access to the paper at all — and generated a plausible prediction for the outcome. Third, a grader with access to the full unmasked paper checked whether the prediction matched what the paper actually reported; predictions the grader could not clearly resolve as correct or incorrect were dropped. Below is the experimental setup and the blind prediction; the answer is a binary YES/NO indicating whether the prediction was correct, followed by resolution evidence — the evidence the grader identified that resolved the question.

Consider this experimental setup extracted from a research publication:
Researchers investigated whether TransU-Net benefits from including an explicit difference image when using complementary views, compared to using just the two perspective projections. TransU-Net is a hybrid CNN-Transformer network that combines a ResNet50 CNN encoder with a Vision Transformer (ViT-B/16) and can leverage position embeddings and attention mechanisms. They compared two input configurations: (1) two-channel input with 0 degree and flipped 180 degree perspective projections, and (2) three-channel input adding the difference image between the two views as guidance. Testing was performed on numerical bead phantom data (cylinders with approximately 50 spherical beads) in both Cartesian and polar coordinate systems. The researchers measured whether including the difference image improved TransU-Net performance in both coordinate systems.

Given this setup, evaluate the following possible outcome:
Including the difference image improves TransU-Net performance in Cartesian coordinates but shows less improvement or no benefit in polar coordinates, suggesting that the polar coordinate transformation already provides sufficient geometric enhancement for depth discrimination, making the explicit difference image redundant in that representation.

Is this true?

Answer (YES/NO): YES